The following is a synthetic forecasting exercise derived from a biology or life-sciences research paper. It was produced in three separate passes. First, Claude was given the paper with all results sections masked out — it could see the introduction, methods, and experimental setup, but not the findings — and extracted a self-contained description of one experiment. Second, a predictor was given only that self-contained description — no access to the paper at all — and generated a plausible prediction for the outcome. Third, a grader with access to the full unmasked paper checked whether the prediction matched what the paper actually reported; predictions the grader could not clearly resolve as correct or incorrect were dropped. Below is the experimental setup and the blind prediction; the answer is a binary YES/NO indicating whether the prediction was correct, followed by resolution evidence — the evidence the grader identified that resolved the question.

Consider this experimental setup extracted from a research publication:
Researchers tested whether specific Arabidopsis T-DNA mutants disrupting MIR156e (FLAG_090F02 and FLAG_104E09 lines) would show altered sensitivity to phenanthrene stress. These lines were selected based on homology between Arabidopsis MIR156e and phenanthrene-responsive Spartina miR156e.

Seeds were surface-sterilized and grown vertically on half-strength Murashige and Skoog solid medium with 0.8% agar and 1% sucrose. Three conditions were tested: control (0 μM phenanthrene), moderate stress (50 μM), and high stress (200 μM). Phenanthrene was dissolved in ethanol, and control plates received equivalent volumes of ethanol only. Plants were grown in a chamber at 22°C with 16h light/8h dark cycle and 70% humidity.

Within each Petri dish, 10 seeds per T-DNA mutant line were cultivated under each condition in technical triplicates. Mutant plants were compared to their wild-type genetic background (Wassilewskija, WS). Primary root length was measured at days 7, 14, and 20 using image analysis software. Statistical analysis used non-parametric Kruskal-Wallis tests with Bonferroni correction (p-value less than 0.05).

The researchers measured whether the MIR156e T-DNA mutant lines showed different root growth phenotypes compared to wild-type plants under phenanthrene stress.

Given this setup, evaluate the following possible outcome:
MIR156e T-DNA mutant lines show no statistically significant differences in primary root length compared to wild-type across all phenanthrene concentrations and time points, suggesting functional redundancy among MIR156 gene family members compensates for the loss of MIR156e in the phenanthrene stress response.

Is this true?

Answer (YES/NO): NO